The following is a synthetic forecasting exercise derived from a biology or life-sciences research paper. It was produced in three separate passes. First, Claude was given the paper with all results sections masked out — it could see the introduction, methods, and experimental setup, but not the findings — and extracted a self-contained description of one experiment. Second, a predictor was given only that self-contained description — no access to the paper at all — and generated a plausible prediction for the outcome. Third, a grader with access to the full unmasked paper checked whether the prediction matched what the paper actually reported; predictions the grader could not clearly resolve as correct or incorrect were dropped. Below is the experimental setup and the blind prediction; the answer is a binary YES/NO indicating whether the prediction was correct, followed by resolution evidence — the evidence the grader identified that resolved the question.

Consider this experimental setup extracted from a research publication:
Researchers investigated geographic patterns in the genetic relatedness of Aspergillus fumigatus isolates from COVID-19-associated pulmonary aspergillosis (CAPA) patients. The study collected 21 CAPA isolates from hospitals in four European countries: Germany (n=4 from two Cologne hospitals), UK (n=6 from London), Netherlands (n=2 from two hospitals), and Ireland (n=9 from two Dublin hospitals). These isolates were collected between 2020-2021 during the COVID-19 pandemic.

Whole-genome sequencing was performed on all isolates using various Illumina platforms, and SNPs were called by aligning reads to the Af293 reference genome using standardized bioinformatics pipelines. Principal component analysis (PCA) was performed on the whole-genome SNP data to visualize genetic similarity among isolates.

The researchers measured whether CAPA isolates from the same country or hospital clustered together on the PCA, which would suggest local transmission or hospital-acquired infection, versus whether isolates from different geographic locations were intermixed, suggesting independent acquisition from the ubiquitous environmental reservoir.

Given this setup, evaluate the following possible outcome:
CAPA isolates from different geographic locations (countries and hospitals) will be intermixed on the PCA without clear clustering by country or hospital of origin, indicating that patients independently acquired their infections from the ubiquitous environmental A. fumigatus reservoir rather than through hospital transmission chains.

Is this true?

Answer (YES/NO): YES